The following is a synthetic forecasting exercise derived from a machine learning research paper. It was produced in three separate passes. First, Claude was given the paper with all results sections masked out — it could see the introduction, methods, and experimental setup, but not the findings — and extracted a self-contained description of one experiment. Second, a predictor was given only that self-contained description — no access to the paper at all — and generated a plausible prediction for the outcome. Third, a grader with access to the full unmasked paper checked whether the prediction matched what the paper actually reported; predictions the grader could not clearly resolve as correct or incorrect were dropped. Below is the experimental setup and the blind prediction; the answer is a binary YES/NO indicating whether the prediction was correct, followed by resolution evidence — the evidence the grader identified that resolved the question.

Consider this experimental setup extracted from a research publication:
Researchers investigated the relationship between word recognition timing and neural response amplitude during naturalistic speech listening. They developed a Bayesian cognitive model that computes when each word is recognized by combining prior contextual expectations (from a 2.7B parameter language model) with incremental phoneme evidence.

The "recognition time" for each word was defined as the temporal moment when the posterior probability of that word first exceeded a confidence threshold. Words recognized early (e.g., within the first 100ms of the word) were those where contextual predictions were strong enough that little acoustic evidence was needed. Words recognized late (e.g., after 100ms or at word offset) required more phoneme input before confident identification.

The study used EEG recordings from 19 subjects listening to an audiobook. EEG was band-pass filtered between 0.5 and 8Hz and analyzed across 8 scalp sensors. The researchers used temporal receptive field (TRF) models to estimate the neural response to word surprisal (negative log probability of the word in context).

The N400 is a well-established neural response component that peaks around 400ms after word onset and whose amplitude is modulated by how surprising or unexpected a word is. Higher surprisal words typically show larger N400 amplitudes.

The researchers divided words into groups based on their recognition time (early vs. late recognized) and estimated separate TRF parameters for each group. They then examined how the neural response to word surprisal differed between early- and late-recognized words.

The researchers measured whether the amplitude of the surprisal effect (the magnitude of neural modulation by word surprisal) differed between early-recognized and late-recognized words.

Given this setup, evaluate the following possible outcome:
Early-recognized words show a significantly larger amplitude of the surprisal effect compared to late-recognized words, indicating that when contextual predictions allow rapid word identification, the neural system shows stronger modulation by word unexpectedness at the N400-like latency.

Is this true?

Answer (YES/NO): NO